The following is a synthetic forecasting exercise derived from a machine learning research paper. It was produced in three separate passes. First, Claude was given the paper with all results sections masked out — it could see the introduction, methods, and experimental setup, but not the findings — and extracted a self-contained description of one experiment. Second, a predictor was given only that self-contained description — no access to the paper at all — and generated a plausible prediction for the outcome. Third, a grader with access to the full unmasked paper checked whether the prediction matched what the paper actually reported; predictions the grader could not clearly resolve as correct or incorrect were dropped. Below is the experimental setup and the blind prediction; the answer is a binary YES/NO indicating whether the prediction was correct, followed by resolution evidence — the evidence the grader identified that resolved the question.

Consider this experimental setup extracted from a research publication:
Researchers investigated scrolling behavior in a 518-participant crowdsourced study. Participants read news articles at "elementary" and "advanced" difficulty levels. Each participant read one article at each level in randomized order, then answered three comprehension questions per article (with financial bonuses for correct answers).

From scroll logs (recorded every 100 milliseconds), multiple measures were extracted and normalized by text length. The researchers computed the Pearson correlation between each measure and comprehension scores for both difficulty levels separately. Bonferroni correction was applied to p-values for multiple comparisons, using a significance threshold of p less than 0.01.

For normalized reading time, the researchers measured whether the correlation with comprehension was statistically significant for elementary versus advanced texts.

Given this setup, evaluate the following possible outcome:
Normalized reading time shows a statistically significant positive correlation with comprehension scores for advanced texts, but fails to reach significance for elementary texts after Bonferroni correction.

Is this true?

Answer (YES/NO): YES